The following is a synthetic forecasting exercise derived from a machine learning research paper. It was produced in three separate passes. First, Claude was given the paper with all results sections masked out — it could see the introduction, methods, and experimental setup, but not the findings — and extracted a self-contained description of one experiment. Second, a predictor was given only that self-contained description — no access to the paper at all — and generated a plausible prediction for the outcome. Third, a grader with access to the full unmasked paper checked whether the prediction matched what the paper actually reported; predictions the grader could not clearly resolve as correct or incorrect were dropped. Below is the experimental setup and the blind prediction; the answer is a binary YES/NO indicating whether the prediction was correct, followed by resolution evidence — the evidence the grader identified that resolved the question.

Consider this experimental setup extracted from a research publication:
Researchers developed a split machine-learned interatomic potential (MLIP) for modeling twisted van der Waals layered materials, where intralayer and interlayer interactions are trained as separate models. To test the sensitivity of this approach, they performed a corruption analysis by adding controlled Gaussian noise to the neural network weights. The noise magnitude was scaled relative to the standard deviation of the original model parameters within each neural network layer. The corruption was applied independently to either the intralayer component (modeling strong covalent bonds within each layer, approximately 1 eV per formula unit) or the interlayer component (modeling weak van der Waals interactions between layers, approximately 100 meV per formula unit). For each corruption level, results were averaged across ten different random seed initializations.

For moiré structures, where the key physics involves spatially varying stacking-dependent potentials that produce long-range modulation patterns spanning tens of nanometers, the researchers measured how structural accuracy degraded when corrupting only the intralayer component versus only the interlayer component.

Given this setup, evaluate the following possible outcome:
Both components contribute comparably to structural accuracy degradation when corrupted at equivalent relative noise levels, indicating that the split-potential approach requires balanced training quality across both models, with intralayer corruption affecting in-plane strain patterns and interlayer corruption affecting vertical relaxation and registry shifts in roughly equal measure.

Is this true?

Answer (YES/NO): NO